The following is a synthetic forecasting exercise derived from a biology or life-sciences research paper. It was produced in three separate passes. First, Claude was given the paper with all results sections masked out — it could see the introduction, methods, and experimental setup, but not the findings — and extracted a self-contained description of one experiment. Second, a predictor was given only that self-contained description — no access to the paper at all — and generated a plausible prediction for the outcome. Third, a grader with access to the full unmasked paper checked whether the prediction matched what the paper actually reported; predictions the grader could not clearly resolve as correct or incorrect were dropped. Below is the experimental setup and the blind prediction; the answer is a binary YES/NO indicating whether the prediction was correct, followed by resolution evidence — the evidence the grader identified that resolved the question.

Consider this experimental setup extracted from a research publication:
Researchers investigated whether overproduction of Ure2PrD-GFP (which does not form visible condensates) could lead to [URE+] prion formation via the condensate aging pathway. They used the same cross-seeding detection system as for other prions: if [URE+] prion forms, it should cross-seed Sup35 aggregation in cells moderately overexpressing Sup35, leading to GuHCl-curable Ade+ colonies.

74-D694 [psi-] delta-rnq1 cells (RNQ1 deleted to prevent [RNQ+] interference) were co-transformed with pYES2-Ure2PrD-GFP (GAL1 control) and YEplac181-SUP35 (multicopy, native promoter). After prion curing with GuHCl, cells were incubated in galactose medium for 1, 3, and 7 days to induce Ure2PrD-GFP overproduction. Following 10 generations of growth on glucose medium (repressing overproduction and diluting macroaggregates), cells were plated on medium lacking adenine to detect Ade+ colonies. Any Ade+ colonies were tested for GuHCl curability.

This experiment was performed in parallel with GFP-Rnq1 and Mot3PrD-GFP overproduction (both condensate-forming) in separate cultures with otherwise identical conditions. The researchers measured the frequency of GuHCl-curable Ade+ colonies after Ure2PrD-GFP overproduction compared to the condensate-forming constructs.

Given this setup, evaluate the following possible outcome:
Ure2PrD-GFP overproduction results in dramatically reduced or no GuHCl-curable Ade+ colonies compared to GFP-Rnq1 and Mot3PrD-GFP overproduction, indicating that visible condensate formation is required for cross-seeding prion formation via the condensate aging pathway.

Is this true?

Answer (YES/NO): YES